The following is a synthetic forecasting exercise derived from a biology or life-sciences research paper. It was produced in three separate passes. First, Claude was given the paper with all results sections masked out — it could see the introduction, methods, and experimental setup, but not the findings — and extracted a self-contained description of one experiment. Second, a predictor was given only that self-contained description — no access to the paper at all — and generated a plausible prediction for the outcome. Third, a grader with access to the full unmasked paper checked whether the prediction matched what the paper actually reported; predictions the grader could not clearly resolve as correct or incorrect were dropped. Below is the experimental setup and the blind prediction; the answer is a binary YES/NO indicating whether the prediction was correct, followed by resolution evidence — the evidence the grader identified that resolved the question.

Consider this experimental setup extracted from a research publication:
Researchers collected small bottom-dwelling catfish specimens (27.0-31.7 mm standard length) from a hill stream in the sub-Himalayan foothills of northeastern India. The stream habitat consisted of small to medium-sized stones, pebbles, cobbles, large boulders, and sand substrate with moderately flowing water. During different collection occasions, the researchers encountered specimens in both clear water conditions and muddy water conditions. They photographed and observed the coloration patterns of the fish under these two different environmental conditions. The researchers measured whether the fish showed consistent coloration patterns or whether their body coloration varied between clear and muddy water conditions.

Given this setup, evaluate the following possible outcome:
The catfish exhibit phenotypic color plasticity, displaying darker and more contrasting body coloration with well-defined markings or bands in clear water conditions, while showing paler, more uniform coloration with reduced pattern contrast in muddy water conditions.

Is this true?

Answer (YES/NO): YES